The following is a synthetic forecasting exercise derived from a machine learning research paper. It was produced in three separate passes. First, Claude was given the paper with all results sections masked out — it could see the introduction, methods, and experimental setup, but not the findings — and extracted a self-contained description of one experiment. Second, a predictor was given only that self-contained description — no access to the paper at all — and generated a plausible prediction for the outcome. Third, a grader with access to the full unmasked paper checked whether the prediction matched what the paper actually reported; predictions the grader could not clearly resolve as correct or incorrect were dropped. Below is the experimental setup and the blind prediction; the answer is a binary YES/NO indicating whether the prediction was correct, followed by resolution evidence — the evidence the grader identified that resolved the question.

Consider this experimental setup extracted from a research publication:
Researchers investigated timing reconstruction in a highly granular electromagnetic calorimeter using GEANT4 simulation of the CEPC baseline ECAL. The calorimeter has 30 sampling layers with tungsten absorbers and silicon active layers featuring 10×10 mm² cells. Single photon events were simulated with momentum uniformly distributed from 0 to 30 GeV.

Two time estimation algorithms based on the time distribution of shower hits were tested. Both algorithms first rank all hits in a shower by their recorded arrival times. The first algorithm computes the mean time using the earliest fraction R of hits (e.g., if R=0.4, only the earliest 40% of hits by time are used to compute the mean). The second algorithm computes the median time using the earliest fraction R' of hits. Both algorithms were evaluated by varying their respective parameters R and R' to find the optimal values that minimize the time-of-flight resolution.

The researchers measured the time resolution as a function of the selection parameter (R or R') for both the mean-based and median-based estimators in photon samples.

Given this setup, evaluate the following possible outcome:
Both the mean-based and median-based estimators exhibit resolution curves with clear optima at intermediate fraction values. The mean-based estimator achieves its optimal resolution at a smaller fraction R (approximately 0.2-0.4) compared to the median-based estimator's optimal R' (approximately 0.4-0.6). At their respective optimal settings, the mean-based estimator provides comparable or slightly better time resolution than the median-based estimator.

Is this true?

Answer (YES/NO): NO